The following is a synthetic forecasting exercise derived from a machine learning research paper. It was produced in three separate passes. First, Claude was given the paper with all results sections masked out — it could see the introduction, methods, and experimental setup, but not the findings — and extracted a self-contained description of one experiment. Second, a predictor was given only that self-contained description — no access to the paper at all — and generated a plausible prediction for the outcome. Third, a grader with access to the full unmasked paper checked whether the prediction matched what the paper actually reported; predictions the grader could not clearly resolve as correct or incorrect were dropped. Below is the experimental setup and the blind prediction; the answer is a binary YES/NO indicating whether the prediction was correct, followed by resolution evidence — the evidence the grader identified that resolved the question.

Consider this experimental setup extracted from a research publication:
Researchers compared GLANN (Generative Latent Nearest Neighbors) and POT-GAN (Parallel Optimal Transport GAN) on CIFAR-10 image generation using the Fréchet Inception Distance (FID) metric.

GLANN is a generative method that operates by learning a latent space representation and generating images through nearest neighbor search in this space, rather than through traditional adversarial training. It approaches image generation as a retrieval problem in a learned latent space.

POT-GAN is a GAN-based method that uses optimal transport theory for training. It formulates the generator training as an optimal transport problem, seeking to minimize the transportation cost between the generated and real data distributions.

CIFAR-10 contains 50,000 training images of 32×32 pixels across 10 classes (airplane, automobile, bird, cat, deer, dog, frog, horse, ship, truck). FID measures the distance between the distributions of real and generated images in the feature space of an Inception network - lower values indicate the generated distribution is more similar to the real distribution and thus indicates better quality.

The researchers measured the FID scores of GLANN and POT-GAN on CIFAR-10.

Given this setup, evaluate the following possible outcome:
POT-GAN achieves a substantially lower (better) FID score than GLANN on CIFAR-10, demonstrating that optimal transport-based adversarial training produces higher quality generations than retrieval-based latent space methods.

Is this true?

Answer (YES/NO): YES